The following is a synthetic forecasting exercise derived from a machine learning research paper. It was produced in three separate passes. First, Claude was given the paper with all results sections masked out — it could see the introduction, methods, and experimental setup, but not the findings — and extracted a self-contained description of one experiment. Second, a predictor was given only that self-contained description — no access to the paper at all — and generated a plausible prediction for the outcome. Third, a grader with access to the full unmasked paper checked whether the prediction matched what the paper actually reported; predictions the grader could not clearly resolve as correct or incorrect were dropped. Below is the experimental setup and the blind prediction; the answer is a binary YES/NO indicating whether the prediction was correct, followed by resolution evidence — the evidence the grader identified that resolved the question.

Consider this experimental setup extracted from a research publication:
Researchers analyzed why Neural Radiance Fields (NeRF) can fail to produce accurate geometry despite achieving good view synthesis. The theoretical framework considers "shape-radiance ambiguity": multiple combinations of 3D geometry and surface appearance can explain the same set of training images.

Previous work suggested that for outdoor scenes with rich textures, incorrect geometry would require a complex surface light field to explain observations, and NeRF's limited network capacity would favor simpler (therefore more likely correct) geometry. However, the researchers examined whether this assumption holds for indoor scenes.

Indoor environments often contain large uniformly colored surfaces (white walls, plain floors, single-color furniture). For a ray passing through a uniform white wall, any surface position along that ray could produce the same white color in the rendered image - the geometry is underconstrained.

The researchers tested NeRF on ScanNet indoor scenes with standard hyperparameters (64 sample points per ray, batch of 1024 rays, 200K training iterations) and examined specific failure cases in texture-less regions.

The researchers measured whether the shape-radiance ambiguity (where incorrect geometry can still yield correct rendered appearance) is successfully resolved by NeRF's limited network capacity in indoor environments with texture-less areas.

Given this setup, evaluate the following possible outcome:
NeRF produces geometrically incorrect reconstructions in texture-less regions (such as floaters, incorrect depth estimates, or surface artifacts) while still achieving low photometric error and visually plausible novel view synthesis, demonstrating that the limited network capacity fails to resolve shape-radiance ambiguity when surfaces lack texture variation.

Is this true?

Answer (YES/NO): YES